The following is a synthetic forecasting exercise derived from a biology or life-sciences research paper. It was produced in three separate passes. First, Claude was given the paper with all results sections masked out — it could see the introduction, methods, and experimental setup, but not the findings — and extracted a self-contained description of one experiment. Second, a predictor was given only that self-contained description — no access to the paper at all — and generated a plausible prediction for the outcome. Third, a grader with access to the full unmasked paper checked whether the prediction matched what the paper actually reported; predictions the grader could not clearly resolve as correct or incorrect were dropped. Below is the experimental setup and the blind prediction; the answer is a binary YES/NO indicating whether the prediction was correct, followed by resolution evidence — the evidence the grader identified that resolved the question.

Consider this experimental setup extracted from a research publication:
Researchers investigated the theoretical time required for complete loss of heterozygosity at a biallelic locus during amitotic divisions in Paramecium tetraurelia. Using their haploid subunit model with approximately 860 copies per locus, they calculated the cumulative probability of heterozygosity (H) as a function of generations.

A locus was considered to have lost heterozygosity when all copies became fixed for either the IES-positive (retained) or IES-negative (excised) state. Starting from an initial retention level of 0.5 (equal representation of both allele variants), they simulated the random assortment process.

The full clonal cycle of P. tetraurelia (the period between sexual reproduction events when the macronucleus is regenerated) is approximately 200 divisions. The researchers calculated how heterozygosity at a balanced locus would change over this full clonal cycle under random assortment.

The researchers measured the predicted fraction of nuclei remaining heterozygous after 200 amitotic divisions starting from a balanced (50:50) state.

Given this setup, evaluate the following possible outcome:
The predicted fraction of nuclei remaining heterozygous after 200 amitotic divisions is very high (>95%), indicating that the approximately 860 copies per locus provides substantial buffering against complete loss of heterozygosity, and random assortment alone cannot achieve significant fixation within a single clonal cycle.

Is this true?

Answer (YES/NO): YES